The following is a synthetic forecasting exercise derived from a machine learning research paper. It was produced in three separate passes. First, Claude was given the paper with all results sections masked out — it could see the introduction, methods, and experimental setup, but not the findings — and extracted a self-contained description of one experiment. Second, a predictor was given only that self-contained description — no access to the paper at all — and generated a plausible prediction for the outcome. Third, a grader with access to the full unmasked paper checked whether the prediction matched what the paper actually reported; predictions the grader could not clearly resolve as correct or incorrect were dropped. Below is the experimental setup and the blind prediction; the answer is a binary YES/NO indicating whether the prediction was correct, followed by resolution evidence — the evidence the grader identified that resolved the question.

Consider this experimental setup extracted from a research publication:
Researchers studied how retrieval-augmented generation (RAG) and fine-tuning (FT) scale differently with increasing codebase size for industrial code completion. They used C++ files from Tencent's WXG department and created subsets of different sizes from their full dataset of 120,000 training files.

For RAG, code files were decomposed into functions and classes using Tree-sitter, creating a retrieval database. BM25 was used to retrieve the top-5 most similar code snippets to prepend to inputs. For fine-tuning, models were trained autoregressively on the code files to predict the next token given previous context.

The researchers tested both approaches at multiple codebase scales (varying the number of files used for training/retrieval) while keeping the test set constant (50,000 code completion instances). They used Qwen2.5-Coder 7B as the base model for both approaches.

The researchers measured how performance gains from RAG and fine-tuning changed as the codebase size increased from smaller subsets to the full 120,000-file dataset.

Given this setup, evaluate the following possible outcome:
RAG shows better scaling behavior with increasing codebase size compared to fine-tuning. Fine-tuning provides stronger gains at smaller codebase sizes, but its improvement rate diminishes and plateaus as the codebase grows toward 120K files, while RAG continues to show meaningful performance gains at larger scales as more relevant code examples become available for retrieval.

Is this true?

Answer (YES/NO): NO